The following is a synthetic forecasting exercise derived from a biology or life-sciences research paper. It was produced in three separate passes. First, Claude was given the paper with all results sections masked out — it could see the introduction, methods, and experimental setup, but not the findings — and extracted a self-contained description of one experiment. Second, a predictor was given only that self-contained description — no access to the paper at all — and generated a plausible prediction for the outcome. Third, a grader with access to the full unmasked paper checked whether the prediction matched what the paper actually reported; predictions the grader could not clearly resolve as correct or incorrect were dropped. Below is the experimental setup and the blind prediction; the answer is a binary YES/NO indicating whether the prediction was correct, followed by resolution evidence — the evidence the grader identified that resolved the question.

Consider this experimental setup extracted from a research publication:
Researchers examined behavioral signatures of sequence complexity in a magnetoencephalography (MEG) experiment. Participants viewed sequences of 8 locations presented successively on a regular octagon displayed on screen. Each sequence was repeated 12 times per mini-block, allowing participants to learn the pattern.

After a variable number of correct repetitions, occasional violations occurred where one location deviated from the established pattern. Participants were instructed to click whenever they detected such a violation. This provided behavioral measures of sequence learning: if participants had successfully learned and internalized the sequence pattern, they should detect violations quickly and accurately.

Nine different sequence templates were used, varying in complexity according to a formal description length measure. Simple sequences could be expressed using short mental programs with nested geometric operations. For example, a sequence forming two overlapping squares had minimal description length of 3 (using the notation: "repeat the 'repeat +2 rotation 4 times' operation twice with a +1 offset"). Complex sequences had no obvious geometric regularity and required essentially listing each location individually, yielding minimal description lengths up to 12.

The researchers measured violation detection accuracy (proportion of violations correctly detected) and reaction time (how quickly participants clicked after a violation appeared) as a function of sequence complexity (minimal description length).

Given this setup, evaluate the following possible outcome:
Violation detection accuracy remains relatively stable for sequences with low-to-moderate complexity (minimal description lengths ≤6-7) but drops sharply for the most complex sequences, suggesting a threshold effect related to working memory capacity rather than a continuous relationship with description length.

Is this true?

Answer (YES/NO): NO